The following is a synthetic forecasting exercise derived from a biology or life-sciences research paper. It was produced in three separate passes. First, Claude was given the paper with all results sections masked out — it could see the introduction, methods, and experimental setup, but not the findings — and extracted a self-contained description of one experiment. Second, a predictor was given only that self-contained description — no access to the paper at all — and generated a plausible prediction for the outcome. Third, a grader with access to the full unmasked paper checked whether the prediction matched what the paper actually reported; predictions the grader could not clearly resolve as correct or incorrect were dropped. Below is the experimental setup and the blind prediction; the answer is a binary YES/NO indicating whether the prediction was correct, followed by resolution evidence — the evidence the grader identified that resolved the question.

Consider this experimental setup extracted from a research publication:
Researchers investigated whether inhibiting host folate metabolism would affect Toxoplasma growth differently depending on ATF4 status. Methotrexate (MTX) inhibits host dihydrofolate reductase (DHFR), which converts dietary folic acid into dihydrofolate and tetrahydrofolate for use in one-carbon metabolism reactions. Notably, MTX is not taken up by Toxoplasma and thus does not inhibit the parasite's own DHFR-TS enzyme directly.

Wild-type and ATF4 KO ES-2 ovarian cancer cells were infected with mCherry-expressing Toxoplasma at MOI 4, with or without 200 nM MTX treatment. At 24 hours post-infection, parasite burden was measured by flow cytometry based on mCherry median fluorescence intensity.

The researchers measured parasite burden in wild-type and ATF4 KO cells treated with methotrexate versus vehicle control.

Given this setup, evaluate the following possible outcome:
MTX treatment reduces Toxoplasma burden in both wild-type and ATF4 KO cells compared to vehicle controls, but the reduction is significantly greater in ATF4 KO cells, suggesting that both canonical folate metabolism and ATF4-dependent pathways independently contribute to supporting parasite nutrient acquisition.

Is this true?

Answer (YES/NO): NO